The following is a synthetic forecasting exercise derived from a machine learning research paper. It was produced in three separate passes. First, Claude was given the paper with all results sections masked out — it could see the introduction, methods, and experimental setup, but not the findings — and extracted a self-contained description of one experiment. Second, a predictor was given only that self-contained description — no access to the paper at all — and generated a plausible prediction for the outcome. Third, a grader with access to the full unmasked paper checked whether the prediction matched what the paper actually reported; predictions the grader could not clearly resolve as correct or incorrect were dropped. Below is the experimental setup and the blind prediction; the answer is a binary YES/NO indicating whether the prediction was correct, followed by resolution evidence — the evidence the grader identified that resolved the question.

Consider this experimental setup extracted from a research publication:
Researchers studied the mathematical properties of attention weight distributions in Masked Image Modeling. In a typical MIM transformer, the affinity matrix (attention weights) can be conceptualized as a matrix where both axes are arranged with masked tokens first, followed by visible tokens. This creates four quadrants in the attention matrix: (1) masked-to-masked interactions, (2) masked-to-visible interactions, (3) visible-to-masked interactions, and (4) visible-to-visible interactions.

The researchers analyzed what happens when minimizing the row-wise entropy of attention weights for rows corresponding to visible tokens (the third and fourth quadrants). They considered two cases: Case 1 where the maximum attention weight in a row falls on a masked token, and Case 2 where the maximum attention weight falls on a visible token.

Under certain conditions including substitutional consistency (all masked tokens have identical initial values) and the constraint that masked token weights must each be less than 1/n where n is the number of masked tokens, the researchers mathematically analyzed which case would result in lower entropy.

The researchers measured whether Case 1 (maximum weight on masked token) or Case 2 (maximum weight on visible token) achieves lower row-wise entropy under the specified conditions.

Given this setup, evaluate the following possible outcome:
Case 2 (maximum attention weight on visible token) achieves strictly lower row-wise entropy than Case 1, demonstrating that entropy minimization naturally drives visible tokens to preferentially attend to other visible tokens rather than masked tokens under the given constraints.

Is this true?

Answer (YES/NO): YES